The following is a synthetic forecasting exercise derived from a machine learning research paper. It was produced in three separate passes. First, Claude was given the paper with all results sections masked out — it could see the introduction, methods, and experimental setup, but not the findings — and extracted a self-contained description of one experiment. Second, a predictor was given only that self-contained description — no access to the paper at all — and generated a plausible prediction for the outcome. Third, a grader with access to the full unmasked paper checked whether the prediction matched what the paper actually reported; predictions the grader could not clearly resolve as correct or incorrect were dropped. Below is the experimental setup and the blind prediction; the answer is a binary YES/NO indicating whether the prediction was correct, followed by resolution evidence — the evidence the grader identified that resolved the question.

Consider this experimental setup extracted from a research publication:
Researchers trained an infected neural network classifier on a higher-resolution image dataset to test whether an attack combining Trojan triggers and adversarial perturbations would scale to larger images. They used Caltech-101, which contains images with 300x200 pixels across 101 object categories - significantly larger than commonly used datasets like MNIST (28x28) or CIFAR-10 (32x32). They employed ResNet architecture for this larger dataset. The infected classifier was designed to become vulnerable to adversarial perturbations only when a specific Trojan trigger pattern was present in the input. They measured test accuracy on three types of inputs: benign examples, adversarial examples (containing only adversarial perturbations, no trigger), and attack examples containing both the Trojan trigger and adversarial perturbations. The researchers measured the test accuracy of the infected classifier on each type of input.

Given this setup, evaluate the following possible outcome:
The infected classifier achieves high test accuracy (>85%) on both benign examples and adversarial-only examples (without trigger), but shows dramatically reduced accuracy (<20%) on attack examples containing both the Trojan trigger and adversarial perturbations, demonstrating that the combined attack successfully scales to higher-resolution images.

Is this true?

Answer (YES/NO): NO